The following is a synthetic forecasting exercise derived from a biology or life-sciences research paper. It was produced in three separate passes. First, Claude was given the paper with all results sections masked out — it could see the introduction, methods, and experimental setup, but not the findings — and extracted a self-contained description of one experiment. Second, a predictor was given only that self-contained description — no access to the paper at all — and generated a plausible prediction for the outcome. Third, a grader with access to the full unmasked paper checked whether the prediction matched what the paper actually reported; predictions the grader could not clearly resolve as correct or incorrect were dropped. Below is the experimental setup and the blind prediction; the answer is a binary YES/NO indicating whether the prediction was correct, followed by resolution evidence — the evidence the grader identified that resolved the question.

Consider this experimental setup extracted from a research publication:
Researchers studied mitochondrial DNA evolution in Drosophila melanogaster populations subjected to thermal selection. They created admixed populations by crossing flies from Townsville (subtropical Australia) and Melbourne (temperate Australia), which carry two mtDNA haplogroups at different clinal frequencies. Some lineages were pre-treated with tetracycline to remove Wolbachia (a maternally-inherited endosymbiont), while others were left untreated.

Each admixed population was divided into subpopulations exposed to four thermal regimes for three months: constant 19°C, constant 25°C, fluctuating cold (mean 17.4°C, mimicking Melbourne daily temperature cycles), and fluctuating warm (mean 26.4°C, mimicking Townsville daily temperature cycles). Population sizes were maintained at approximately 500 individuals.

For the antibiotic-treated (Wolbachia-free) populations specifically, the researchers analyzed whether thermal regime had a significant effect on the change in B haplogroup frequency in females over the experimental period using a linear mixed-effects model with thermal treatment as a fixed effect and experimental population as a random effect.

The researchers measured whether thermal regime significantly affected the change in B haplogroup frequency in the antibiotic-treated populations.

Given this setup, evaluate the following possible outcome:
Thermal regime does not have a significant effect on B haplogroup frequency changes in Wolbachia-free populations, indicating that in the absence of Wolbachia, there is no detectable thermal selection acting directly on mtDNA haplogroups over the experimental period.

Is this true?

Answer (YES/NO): NO